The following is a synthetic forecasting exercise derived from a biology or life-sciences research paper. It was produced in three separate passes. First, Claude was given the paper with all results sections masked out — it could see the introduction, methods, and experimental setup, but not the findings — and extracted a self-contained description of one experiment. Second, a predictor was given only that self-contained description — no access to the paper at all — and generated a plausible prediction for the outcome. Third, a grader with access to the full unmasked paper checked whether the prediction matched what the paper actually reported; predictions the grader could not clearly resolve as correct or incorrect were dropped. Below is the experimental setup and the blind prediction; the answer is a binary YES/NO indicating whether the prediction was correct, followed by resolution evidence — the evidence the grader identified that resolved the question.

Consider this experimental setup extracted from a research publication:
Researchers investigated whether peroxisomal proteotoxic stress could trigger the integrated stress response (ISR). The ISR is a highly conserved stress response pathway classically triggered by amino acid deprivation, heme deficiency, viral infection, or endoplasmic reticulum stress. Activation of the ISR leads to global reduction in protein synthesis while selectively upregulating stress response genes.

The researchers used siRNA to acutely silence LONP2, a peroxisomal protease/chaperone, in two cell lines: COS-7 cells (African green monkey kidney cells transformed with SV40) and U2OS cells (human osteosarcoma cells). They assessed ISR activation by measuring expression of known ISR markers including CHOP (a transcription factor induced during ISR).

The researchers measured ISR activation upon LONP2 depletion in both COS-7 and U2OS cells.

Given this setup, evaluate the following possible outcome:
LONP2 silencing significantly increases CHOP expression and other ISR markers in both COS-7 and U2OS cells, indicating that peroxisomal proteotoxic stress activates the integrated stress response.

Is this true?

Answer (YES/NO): NO